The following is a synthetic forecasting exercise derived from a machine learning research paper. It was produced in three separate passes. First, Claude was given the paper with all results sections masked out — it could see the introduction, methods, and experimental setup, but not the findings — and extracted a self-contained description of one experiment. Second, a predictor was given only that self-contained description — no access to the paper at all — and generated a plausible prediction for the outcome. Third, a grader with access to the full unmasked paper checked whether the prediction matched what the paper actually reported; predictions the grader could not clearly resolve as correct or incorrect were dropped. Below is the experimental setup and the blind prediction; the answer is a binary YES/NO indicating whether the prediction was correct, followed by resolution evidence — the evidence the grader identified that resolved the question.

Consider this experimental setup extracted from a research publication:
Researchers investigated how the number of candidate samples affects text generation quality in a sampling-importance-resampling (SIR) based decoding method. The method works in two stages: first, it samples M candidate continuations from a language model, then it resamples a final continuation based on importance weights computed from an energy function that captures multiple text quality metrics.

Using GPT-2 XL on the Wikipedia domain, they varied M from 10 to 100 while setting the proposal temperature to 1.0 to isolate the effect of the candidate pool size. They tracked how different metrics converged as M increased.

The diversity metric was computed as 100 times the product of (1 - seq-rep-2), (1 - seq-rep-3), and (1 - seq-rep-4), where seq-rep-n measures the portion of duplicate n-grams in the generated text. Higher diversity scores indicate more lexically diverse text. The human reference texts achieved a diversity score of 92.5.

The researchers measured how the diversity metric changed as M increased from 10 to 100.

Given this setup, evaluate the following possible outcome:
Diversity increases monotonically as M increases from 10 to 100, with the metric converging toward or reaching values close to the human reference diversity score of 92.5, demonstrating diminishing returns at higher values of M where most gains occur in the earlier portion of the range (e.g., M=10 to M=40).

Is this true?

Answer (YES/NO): NO